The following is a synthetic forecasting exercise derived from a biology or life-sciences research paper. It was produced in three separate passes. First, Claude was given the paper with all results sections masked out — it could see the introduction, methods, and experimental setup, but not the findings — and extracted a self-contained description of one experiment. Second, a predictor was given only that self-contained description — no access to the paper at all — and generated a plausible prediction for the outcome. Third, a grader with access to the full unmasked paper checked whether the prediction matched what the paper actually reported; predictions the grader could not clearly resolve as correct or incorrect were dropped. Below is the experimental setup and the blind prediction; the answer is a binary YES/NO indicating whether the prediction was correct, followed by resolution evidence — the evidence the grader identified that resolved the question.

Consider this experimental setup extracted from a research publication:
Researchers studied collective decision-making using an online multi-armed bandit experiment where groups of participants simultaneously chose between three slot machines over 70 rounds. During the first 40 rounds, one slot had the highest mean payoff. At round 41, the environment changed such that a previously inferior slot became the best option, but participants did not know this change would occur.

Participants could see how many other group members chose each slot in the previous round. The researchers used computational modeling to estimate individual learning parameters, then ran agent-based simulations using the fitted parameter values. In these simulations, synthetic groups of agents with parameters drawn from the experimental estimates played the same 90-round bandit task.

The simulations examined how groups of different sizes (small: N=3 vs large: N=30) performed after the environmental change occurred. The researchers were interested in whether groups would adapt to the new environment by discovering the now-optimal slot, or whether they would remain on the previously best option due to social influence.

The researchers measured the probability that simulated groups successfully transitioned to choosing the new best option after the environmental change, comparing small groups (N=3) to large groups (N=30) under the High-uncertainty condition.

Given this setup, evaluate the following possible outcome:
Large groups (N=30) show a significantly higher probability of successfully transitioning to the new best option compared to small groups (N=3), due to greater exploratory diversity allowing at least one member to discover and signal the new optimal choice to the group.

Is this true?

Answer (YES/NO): NO